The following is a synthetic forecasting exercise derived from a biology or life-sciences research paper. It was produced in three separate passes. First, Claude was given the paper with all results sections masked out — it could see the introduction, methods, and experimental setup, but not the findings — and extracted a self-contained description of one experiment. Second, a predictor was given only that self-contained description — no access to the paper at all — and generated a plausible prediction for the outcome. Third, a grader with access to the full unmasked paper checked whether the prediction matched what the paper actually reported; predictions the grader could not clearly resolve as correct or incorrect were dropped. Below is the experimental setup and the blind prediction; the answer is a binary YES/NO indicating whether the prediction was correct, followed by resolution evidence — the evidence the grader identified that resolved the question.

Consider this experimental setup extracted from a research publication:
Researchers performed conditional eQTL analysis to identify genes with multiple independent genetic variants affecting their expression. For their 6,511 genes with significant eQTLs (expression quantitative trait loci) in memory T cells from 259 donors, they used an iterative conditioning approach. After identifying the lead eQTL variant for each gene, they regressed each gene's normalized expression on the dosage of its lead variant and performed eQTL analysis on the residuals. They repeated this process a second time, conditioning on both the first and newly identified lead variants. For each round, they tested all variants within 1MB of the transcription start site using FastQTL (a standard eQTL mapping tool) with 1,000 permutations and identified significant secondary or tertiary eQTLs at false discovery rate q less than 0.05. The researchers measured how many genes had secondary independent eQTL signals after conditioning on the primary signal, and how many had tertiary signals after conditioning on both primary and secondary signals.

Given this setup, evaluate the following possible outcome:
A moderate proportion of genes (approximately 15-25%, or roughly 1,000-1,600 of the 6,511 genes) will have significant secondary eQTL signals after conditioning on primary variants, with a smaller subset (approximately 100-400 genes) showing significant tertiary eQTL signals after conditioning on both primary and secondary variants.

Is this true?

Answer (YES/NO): NO